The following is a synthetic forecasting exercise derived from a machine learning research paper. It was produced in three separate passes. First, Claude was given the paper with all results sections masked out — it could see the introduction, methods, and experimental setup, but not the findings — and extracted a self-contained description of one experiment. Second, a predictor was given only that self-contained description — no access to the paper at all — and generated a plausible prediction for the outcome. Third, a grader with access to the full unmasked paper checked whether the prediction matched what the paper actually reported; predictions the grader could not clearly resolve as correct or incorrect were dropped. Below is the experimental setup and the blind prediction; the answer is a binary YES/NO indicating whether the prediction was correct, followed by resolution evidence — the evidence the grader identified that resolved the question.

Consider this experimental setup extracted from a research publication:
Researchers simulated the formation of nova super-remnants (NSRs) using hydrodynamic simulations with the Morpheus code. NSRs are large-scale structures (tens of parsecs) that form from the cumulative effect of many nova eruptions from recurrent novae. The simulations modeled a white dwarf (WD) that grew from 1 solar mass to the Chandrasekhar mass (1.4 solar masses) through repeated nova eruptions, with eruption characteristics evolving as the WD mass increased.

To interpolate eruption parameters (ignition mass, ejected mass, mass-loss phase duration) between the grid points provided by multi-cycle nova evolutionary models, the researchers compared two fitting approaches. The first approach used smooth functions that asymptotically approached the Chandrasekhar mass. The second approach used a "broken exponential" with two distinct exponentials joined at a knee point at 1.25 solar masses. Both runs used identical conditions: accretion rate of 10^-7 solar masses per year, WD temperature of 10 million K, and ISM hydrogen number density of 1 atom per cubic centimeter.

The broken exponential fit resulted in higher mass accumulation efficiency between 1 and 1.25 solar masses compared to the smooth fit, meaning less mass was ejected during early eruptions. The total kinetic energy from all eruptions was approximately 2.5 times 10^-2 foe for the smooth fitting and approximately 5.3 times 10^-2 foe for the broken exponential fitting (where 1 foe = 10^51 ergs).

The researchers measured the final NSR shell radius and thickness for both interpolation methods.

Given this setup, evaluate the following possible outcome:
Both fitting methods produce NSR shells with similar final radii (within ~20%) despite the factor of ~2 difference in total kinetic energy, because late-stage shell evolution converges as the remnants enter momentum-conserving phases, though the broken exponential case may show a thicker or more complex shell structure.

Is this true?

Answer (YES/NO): NO